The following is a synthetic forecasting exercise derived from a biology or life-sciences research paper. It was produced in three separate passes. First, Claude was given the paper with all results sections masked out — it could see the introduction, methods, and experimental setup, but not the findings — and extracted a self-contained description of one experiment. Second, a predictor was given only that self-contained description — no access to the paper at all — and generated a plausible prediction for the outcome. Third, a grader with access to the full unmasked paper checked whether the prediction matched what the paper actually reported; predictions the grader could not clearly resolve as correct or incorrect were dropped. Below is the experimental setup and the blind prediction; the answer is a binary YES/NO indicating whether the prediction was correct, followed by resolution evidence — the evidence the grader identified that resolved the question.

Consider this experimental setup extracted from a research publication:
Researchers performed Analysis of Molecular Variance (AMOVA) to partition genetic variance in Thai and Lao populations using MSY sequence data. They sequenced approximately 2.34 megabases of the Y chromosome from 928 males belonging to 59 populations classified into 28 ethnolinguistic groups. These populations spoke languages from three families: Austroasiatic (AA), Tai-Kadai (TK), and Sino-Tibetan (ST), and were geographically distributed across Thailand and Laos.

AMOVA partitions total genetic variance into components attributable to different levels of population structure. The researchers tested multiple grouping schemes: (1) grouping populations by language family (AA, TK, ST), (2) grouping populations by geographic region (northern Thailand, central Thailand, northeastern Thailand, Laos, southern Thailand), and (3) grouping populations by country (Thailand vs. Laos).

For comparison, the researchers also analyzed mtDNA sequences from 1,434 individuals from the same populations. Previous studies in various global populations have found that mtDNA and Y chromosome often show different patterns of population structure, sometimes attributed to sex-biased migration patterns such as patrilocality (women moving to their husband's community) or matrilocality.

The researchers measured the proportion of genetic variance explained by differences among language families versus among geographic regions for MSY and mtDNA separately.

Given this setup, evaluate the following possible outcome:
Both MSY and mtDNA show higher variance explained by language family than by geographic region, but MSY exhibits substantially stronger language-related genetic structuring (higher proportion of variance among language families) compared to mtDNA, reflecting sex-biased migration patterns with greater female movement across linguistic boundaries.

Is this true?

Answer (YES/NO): NO